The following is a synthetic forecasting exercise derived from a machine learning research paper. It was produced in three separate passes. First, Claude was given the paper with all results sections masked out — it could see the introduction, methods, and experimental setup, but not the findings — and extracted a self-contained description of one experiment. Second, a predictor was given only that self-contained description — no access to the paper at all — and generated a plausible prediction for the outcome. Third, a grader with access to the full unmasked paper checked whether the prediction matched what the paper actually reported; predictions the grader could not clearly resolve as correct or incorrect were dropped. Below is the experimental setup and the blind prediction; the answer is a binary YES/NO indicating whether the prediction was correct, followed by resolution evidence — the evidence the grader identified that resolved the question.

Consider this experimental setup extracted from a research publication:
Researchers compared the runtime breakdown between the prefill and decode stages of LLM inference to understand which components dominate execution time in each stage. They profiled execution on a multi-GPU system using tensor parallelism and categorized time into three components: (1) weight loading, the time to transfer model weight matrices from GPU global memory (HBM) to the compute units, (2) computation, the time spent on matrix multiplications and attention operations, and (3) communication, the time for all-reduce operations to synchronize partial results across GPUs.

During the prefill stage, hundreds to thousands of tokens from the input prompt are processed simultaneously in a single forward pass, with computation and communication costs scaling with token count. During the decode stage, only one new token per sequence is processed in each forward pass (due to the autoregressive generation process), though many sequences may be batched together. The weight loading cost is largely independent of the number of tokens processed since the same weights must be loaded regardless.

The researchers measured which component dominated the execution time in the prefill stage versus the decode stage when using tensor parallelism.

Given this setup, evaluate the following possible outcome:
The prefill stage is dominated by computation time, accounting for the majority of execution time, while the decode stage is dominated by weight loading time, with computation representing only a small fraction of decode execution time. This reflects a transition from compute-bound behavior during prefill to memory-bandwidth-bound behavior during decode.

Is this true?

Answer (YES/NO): NO